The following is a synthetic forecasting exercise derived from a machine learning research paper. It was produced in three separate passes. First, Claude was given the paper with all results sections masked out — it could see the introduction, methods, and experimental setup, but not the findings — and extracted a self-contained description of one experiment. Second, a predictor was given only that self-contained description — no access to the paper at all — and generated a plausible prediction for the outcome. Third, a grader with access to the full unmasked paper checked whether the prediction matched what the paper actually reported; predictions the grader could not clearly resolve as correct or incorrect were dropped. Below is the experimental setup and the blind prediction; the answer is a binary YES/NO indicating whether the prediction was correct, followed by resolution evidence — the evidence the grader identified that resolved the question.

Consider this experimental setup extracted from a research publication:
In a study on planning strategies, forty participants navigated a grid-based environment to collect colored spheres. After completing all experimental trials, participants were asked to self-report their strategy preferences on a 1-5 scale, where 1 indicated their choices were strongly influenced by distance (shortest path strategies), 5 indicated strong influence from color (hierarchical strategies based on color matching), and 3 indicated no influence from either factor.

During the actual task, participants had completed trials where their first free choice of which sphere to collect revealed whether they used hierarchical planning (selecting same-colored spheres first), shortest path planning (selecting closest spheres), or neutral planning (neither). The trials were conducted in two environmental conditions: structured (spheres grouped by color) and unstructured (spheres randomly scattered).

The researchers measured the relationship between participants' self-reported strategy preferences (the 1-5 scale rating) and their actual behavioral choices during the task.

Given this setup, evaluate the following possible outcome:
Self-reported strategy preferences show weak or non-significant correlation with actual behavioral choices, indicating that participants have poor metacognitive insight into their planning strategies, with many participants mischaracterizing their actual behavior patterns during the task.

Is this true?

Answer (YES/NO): YES